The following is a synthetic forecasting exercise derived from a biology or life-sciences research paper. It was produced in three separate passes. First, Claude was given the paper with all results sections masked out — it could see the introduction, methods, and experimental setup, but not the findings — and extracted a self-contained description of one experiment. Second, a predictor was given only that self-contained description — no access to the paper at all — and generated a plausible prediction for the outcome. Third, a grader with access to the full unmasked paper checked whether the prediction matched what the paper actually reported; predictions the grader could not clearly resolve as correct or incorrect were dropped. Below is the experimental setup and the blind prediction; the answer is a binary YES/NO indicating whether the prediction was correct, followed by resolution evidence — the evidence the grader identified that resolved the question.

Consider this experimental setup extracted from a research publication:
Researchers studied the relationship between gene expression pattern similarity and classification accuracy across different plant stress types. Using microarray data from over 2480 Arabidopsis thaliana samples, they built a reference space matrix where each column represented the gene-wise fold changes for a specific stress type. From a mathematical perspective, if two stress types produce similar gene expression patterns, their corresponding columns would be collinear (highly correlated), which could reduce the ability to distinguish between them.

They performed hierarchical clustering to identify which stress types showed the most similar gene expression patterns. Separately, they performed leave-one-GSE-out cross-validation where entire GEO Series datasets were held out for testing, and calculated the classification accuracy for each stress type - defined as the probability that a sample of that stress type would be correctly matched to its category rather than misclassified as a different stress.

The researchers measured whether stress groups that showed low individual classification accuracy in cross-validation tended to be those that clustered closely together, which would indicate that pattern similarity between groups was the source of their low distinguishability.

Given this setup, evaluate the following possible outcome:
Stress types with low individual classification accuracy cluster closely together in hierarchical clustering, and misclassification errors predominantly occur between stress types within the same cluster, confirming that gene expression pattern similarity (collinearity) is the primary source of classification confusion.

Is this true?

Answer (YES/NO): YES